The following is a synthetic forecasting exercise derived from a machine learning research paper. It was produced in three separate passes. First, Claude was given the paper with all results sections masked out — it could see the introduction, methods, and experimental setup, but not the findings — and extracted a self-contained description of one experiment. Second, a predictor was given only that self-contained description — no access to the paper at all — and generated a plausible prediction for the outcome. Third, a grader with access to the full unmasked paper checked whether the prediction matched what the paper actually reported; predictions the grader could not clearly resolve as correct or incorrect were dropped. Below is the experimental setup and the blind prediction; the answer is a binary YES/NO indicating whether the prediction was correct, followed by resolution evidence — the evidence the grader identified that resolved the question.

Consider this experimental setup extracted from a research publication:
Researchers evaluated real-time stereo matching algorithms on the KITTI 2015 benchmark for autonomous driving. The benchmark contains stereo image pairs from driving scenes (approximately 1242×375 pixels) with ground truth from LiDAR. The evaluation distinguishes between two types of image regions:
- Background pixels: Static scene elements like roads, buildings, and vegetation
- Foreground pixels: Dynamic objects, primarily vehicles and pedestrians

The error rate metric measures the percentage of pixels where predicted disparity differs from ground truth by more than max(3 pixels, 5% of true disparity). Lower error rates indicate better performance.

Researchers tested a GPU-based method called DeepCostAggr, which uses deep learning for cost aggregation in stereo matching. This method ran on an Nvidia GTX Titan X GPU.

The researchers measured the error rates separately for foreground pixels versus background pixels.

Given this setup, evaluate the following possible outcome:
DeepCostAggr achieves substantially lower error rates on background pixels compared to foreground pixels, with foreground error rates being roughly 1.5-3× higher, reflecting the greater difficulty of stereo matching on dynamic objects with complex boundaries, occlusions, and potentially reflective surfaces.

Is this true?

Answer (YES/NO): YES